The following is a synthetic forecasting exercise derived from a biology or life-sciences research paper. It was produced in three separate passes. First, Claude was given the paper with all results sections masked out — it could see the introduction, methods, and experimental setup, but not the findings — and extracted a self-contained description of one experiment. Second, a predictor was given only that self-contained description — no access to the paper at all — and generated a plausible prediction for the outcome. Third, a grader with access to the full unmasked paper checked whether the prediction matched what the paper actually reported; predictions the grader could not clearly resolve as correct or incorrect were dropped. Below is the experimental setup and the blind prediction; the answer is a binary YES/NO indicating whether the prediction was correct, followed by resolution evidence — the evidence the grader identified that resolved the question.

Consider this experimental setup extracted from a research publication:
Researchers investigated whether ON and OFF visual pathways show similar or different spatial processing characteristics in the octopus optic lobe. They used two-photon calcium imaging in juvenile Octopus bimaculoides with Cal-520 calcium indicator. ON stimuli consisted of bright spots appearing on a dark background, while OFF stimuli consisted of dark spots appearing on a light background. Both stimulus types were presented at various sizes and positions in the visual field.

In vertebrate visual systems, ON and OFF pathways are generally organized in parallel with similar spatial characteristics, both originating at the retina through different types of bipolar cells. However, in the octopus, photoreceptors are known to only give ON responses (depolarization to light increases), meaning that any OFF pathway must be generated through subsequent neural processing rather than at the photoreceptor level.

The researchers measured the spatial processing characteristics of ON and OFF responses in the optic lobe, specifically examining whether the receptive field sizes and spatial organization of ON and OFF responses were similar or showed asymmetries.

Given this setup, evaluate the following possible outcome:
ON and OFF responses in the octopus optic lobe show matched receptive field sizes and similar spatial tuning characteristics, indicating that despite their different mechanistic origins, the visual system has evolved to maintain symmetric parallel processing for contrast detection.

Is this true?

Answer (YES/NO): NO